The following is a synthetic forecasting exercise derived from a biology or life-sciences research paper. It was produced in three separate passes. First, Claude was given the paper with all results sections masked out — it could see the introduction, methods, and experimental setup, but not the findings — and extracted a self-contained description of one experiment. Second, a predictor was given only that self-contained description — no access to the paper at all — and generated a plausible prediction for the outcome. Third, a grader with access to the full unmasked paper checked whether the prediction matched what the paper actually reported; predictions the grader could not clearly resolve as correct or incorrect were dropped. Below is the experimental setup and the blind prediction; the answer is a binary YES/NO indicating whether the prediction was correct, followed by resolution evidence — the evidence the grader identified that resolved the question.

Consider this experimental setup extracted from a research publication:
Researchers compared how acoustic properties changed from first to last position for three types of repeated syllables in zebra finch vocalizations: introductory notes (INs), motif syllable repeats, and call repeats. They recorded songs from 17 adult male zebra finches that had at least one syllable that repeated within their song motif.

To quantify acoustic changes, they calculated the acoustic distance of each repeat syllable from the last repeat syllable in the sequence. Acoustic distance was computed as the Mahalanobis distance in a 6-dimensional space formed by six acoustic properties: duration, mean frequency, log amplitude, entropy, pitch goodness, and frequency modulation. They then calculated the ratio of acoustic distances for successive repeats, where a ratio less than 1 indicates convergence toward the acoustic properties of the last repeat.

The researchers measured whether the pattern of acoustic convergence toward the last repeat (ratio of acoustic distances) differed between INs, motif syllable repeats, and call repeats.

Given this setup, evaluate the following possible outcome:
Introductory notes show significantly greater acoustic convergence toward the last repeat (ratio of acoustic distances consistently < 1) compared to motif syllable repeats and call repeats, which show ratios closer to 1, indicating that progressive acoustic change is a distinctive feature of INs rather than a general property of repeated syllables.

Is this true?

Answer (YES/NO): NO